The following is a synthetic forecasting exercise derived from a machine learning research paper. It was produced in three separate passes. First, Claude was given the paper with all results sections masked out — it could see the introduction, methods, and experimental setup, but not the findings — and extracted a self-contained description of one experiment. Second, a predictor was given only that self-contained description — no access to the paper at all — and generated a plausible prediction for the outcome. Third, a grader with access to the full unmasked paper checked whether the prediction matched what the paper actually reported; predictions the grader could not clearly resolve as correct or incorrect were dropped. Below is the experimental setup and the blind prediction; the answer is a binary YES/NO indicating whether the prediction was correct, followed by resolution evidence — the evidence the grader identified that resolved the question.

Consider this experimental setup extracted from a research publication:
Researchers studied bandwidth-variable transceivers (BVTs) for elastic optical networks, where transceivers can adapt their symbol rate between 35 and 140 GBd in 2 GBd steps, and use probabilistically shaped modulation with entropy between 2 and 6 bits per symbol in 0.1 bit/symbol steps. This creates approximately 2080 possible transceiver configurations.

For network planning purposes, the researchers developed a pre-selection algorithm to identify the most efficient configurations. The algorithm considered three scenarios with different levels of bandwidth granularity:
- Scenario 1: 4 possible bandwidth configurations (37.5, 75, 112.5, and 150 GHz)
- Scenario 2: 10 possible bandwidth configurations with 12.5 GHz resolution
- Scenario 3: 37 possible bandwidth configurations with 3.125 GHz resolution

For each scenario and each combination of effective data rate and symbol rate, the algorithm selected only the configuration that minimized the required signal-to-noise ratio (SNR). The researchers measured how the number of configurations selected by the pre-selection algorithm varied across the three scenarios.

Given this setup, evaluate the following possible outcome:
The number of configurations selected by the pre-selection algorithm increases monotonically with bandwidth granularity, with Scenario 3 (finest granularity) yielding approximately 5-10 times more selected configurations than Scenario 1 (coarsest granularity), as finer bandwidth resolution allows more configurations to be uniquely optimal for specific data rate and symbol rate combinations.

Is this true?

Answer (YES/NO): YES